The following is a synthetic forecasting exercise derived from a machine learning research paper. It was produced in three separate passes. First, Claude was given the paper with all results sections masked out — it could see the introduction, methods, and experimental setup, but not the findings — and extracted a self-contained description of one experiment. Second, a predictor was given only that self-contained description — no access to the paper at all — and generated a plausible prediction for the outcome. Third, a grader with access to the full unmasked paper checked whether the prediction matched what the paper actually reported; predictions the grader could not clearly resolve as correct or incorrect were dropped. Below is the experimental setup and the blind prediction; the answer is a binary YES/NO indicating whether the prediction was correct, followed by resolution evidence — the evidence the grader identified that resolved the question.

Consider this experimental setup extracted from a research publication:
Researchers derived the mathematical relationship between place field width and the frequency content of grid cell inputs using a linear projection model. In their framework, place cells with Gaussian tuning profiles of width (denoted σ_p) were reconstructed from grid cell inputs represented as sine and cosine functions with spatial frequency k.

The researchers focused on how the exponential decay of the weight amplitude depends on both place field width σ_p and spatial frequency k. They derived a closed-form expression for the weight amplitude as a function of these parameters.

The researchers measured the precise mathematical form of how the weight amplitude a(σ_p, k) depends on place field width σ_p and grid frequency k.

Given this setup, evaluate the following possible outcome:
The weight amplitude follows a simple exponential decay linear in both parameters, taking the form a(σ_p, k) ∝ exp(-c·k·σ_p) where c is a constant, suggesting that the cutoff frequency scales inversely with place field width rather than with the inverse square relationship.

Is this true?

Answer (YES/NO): NO